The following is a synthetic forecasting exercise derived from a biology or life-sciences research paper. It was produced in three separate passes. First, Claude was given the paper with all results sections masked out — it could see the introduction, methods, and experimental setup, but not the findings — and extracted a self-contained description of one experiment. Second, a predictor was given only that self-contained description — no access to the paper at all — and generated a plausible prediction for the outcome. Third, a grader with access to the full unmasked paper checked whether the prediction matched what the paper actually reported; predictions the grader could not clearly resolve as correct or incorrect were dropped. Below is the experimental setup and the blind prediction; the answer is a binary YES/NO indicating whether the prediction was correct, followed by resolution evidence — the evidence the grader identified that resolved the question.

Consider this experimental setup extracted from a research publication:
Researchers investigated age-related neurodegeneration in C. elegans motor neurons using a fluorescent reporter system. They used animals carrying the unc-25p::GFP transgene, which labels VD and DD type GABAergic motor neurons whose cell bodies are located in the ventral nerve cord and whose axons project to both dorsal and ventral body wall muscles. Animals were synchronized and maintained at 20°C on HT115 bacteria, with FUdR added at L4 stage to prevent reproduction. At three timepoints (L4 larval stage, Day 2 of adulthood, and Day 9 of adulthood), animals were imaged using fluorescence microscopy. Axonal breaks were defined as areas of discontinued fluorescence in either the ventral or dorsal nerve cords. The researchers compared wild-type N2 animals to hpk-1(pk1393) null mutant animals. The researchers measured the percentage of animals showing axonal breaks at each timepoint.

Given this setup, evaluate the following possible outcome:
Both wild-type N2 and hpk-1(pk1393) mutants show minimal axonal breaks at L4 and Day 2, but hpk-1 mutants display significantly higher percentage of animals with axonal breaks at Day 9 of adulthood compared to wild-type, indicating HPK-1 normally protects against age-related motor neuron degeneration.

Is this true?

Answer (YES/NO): YES